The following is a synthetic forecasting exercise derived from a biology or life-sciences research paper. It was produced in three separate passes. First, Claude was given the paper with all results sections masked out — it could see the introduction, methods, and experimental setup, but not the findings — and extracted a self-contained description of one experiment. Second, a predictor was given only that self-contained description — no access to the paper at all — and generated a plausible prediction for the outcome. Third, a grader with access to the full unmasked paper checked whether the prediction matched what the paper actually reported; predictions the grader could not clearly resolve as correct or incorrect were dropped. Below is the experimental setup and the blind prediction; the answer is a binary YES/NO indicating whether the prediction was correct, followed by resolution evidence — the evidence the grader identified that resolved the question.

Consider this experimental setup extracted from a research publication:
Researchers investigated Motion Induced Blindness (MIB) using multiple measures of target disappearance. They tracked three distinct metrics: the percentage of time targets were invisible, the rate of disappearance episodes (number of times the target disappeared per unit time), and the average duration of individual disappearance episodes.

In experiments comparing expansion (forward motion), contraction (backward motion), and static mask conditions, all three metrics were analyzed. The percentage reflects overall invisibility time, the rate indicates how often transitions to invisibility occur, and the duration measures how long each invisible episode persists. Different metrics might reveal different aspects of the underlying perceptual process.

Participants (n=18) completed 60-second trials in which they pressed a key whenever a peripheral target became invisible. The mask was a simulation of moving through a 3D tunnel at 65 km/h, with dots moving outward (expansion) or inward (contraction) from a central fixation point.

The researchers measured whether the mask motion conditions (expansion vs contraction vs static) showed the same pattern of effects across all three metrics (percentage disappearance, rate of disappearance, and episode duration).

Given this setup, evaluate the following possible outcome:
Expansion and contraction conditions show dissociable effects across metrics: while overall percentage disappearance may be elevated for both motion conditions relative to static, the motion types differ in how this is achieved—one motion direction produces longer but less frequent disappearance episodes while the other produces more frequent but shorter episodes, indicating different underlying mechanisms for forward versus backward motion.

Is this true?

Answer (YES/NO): NO